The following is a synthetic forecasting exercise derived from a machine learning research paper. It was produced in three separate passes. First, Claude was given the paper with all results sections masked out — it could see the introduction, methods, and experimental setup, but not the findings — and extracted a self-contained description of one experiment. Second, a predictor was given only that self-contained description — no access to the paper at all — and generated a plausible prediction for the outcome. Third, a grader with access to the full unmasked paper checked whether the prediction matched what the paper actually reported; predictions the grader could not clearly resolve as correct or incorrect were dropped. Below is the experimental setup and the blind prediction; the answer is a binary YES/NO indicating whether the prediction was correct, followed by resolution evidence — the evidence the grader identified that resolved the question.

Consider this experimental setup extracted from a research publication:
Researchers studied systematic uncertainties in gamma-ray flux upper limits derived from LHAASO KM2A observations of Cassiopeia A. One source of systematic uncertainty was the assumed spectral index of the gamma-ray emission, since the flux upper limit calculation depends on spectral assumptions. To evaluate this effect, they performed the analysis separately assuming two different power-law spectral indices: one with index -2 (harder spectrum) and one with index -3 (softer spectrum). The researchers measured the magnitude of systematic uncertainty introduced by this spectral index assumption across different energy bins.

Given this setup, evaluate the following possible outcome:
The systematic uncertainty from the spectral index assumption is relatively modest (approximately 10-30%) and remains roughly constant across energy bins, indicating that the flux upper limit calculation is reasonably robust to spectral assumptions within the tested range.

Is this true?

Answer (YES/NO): NO